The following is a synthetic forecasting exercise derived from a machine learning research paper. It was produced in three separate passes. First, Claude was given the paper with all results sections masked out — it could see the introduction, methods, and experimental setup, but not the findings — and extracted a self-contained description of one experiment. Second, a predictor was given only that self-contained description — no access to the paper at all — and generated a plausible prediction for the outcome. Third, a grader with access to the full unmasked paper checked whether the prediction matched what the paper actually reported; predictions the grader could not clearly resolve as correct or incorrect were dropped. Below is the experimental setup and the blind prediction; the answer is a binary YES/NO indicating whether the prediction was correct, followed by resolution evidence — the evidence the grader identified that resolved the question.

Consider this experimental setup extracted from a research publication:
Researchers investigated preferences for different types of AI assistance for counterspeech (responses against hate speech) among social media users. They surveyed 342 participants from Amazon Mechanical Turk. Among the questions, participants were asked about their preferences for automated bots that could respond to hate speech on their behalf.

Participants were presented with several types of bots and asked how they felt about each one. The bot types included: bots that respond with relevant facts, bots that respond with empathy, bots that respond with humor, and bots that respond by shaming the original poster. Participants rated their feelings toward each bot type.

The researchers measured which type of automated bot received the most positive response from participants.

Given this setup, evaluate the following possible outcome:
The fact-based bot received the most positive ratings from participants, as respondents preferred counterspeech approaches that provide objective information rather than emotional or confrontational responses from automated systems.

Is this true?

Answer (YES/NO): YES